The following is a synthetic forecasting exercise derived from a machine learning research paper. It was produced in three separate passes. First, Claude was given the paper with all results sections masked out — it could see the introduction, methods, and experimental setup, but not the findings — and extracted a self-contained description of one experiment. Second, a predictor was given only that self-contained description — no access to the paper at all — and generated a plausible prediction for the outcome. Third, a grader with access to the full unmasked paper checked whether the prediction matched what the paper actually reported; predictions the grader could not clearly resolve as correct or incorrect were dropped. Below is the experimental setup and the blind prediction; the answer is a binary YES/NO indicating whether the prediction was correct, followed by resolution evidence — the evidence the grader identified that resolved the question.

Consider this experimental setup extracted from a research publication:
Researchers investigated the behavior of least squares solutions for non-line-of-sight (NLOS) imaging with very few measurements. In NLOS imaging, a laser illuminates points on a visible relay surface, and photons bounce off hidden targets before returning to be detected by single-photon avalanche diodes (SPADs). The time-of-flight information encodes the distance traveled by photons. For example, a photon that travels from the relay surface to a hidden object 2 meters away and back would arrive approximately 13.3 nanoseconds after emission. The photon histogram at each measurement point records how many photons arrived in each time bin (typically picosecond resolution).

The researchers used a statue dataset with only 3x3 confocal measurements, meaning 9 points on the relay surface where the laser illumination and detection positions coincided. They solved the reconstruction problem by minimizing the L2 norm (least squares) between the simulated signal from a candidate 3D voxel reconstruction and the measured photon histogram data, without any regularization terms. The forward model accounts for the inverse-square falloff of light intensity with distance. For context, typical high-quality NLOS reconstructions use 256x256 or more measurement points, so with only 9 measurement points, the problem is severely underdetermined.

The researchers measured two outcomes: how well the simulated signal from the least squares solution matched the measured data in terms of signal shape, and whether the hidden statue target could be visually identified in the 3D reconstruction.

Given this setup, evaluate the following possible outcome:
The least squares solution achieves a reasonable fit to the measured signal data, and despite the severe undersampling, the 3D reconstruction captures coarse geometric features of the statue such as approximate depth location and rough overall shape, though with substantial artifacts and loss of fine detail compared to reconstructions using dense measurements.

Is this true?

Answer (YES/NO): NO